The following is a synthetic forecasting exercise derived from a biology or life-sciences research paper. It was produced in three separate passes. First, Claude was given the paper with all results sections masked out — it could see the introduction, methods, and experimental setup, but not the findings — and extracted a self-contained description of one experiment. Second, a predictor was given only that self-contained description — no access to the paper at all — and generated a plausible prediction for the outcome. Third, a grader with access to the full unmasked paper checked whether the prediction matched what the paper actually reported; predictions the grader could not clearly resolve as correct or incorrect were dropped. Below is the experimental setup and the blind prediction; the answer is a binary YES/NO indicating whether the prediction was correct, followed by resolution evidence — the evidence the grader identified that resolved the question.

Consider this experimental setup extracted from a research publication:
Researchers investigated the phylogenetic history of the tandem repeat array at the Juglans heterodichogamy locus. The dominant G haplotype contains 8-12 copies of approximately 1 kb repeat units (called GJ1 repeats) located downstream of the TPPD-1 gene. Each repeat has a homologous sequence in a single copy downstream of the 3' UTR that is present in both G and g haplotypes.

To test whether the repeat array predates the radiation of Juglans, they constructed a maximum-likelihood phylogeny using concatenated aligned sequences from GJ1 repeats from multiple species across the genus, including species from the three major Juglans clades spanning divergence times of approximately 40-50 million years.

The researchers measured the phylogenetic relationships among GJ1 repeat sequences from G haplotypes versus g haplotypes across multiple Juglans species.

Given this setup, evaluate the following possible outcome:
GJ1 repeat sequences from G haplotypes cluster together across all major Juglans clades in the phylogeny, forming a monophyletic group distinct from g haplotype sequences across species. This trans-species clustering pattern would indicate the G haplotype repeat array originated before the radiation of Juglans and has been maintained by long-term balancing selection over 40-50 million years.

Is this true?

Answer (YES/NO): YES